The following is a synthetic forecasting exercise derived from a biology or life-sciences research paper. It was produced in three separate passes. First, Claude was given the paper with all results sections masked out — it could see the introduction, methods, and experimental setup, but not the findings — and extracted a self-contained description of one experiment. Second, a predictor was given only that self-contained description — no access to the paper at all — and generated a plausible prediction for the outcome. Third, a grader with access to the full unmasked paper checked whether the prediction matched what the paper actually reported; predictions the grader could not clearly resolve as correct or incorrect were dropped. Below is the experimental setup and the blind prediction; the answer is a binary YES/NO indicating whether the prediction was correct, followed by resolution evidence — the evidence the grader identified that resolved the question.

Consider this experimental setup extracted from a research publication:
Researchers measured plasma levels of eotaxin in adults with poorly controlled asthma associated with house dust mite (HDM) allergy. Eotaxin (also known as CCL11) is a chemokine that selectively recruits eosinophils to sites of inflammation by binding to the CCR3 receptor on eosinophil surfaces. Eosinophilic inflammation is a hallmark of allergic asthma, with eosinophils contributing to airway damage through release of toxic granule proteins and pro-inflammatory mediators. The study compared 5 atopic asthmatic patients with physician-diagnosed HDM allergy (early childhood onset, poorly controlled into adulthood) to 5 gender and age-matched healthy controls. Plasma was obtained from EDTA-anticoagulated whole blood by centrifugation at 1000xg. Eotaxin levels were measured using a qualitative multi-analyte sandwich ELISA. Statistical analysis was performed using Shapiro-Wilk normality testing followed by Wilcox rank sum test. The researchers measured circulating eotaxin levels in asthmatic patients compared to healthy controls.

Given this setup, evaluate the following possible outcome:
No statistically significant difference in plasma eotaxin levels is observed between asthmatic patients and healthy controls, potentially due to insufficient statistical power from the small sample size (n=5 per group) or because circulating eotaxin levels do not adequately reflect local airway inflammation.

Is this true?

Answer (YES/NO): YES